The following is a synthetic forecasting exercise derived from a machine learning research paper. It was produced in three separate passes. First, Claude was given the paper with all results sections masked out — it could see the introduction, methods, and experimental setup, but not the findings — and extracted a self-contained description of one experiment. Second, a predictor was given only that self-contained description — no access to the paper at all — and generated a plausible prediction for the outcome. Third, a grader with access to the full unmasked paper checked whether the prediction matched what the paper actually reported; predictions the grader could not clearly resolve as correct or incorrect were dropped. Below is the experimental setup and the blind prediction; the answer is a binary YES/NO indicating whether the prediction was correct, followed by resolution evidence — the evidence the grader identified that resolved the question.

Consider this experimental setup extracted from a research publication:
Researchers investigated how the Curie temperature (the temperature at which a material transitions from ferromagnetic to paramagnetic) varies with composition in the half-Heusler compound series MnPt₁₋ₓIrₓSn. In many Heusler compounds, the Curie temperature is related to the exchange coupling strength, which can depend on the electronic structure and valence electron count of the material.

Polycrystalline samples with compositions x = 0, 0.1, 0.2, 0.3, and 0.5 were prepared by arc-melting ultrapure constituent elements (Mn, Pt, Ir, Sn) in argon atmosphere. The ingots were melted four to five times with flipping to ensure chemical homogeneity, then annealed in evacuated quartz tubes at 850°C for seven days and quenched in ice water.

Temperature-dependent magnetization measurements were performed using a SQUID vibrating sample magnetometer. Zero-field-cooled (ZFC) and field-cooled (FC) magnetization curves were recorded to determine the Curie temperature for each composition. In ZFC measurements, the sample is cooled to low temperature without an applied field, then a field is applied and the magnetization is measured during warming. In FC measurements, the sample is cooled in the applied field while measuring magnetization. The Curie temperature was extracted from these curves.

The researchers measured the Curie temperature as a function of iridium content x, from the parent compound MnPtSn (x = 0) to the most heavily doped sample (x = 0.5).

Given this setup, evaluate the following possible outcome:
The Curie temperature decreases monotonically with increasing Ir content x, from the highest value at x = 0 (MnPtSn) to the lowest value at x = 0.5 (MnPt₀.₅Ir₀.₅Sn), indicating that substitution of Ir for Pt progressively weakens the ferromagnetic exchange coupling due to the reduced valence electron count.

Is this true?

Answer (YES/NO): YES